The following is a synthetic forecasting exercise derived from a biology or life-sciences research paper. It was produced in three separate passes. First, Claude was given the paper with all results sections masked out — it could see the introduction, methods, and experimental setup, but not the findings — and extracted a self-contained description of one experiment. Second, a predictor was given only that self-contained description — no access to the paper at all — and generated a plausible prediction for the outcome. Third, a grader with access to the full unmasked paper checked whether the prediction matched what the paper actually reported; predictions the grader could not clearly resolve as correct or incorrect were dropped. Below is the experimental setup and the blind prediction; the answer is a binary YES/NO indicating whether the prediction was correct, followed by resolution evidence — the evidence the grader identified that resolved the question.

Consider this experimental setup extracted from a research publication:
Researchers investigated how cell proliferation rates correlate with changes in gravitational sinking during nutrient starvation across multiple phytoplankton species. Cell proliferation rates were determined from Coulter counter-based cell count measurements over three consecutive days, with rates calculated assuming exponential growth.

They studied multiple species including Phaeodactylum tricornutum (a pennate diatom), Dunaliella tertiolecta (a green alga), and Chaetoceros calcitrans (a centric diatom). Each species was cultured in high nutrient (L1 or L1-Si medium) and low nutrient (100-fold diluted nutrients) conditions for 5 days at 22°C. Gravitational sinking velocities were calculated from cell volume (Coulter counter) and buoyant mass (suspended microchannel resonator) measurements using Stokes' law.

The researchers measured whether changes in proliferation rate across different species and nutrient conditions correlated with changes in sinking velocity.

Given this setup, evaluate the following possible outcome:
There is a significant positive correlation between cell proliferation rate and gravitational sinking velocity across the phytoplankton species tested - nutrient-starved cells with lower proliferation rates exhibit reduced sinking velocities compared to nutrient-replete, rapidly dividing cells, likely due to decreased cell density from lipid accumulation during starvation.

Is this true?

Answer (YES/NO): NO